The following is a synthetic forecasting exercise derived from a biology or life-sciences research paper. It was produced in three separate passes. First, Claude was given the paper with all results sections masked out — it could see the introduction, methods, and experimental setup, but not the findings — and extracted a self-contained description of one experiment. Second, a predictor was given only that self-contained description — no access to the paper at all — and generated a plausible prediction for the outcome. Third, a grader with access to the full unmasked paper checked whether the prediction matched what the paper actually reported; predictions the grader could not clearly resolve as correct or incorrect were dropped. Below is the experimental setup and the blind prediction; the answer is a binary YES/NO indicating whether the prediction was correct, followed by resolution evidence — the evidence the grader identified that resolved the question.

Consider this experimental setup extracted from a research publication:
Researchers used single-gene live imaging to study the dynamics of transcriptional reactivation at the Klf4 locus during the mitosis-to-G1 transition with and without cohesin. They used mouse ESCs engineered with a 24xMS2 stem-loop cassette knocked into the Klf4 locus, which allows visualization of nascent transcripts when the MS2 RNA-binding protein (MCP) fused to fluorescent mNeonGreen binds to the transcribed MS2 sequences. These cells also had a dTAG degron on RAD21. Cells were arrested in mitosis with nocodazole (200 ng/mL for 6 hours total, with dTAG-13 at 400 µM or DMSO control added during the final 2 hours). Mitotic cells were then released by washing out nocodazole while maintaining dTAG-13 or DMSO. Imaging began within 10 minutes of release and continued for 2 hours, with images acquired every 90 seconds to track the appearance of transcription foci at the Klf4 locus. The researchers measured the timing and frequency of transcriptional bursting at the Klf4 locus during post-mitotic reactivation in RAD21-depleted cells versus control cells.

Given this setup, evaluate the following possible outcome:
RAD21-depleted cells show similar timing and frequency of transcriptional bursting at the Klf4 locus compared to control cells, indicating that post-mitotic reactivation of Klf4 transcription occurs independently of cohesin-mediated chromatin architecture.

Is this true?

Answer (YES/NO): NO